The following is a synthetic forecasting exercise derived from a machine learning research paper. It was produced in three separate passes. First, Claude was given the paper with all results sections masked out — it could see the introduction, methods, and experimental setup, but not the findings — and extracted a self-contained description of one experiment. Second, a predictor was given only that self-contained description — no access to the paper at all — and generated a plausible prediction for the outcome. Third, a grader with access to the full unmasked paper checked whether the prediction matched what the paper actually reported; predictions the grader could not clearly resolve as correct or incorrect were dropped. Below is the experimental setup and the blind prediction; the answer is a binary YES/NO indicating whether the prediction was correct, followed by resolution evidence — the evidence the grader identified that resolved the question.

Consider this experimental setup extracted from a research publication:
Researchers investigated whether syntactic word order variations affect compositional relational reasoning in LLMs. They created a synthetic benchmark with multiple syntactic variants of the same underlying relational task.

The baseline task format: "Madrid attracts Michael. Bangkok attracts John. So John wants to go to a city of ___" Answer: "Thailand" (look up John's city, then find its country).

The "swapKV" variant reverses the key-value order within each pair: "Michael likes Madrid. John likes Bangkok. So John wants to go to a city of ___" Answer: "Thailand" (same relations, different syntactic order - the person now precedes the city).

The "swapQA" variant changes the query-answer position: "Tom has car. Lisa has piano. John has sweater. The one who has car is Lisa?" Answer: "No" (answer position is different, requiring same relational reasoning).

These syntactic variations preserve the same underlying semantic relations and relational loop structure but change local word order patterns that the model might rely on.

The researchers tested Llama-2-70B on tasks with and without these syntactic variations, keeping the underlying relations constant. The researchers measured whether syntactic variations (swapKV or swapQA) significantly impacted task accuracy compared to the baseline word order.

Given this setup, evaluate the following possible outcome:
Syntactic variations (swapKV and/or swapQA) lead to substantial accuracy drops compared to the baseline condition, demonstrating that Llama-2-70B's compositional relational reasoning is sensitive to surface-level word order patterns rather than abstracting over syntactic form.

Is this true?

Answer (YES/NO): NO